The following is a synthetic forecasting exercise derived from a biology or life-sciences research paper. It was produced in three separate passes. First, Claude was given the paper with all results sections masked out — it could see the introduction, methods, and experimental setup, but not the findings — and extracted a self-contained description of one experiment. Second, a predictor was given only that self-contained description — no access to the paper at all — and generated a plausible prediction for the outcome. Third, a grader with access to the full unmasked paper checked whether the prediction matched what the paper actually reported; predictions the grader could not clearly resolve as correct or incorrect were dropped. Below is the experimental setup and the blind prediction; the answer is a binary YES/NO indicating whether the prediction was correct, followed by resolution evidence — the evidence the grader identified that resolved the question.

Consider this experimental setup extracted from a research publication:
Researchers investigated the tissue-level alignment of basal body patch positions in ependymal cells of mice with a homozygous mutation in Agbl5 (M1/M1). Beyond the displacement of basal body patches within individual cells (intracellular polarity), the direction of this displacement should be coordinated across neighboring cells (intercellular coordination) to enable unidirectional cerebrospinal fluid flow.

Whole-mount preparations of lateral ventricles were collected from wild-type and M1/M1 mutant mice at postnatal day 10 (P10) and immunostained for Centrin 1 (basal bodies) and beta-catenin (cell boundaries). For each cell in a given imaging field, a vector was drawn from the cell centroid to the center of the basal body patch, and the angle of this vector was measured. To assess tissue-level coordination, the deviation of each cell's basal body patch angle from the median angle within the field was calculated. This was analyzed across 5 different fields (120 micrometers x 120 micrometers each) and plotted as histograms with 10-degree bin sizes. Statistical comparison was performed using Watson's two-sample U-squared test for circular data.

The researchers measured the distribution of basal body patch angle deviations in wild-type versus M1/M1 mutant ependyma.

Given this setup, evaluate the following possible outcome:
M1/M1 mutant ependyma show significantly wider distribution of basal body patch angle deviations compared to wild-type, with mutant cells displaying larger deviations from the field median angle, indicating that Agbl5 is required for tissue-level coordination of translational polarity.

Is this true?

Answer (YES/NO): YES